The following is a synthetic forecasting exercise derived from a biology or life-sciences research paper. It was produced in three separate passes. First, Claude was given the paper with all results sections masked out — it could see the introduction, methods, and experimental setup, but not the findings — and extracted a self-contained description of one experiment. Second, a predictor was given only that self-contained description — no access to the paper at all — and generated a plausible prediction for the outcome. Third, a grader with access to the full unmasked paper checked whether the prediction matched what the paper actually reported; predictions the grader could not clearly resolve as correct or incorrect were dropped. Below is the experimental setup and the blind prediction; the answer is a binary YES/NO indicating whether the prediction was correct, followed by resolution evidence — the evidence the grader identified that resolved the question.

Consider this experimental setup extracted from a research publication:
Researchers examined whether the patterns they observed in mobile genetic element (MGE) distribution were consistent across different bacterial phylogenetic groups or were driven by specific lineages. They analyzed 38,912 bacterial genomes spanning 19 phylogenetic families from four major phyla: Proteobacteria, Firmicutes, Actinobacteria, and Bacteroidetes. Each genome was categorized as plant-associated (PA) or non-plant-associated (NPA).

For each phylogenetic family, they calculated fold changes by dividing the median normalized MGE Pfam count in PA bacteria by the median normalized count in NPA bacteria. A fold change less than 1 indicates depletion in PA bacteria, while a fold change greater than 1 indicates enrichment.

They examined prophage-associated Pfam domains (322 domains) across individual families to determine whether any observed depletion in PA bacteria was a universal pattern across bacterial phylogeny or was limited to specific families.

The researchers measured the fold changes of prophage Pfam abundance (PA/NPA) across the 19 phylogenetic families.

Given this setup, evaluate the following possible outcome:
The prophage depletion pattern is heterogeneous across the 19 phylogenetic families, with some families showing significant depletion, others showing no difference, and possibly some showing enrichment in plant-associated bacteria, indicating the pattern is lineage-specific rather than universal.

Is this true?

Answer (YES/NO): NO